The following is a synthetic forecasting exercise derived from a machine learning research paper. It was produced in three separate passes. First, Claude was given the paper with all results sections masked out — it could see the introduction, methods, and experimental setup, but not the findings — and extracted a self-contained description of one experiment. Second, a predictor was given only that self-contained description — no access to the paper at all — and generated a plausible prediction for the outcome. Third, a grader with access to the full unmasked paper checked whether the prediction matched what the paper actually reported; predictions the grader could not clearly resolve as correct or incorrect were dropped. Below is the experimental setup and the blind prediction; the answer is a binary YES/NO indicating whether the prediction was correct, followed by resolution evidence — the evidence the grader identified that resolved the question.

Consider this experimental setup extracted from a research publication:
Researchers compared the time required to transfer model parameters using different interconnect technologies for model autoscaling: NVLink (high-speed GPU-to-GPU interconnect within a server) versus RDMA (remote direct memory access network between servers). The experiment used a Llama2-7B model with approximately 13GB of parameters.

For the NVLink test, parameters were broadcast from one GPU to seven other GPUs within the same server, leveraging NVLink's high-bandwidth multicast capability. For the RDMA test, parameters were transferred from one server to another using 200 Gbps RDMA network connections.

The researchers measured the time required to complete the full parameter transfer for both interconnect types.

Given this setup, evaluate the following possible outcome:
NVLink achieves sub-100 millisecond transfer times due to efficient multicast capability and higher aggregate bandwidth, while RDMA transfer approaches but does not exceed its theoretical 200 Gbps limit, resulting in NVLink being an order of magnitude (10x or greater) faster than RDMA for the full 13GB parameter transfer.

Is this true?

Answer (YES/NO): NO